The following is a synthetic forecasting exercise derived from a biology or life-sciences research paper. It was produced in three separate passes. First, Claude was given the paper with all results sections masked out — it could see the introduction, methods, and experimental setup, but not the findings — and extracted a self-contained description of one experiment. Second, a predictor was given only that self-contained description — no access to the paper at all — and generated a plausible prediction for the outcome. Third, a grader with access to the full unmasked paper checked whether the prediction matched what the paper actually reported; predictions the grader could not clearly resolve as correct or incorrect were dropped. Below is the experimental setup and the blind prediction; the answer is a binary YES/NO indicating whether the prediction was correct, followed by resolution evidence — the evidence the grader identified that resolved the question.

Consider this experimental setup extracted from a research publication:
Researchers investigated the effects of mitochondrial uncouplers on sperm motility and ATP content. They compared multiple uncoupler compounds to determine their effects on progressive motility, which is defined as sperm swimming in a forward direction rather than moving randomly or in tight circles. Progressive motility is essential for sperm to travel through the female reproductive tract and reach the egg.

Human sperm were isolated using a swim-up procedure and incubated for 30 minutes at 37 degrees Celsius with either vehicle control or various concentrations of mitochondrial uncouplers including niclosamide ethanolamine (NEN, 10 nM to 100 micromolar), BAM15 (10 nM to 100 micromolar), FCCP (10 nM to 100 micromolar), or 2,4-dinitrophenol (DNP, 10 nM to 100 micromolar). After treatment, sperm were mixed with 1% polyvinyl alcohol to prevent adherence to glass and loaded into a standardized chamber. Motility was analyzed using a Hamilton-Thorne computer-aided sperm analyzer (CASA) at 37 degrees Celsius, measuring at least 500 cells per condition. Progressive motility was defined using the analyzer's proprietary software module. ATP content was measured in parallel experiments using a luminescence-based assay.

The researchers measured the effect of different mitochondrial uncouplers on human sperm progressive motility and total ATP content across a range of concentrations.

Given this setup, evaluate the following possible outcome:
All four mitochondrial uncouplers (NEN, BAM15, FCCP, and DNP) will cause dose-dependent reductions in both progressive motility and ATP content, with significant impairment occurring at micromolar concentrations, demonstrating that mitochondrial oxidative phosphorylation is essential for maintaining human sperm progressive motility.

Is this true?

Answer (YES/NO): NO